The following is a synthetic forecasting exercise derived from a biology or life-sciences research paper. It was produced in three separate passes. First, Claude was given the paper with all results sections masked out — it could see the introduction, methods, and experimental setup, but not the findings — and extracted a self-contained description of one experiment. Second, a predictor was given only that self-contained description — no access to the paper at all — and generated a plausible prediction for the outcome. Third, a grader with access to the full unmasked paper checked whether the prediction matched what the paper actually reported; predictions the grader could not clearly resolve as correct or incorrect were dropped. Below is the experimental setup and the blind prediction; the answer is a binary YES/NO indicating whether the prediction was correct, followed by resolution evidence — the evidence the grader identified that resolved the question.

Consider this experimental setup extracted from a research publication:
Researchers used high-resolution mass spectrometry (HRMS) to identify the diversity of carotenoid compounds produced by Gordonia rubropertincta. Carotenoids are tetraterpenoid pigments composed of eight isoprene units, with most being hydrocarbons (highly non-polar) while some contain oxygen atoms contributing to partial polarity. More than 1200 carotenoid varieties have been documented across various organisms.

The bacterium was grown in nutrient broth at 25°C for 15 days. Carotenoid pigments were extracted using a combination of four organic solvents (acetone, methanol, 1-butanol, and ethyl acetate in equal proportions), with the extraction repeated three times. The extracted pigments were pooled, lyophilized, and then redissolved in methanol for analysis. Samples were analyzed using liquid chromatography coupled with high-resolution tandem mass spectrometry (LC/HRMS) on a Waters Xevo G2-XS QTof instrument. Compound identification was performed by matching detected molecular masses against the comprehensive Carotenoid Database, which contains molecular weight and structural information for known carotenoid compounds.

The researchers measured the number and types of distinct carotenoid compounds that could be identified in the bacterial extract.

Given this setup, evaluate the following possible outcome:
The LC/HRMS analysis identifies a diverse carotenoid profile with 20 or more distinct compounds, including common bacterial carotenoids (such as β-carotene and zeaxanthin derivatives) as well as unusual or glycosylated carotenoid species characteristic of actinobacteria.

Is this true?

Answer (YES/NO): YES